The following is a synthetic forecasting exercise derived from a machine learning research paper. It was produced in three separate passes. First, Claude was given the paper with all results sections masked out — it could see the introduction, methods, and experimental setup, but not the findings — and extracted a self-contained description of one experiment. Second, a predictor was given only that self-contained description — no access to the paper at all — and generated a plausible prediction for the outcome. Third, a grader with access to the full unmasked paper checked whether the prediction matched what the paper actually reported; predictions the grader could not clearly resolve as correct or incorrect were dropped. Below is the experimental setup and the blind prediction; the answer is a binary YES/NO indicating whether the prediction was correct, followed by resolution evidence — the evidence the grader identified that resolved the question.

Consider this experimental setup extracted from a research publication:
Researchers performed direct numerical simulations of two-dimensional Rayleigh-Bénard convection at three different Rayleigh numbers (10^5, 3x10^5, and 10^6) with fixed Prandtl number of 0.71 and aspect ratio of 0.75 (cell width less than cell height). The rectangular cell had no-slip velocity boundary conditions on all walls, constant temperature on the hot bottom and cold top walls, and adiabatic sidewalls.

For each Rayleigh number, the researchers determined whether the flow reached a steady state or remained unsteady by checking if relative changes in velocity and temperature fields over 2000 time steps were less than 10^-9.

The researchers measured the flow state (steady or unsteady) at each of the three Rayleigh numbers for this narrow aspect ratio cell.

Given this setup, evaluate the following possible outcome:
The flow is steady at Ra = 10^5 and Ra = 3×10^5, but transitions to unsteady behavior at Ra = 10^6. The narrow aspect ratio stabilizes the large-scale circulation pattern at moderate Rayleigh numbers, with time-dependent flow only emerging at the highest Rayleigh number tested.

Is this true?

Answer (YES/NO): NO